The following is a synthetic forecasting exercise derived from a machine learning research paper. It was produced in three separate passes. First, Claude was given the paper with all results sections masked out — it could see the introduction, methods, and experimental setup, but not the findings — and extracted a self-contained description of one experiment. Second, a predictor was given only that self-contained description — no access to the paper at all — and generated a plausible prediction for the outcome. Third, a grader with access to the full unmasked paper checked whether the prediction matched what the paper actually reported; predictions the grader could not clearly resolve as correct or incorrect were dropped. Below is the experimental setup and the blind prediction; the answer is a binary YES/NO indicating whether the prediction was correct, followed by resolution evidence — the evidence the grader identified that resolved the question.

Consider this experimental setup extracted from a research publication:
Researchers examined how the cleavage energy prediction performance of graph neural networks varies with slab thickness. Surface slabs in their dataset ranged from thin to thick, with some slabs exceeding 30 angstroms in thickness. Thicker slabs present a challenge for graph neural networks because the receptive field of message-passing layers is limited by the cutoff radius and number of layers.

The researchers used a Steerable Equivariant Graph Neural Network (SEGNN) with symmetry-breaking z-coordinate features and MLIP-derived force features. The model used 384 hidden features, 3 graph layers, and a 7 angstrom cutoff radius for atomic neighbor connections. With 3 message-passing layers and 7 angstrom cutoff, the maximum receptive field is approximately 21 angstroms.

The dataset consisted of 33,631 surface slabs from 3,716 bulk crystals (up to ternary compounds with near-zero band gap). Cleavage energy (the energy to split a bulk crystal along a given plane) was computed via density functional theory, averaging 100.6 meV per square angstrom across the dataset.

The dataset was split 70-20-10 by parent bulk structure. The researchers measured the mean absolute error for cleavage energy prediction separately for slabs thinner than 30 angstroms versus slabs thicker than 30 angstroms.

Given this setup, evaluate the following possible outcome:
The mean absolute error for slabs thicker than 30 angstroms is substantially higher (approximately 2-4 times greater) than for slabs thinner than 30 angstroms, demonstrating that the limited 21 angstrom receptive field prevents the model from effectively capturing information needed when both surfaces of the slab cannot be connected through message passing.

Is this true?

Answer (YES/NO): NO